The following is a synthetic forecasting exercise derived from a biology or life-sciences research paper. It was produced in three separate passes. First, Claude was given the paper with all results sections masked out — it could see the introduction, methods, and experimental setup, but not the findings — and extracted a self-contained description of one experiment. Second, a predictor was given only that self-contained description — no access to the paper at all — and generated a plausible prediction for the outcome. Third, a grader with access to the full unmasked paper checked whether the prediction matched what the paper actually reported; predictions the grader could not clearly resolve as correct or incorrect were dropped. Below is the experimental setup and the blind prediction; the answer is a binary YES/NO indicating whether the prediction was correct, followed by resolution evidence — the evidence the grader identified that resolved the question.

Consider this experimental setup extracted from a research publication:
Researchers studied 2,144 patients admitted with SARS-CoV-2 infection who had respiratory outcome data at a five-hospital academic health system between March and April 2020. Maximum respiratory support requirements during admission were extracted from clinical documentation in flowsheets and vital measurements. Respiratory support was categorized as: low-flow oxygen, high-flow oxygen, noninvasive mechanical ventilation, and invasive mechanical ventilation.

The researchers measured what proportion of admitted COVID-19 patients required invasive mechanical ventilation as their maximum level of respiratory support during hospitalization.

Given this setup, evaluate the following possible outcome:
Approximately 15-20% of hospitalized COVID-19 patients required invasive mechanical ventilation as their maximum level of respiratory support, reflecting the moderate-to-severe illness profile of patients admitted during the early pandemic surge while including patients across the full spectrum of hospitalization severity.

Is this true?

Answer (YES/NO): YES